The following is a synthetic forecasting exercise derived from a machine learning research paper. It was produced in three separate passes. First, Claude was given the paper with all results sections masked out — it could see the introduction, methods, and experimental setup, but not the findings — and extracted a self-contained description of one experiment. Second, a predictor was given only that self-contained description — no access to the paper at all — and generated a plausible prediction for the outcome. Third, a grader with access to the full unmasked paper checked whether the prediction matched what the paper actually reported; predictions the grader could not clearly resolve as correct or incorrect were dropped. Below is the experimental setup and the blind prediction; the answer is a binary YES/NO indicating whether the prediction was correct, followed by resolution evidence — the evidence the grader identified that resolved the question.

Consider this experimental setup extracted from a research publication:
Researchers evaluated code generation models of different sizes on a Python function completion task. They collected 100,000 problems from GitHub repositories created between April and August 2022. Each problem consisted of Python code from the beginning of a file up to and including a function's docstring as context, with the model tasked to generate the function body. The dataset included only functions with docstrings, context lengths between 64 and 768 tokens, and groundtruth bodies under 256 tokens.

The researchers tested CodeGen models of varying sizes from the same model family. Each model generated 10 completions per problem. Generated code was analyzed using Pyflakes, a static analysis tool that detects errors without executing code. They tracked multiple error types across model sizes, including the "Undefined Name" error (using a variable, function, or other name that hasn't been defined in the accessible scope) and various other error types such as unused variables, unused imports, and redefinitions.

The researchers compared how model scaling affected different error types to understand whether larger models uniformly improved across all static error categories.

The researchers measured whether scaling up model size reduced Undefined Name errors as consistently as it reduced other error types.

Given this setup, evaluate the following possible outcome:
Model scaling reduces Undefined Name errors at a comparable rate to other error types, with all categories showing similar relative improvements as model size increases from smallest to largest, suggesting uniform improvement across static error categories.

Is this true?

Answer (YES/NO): NO